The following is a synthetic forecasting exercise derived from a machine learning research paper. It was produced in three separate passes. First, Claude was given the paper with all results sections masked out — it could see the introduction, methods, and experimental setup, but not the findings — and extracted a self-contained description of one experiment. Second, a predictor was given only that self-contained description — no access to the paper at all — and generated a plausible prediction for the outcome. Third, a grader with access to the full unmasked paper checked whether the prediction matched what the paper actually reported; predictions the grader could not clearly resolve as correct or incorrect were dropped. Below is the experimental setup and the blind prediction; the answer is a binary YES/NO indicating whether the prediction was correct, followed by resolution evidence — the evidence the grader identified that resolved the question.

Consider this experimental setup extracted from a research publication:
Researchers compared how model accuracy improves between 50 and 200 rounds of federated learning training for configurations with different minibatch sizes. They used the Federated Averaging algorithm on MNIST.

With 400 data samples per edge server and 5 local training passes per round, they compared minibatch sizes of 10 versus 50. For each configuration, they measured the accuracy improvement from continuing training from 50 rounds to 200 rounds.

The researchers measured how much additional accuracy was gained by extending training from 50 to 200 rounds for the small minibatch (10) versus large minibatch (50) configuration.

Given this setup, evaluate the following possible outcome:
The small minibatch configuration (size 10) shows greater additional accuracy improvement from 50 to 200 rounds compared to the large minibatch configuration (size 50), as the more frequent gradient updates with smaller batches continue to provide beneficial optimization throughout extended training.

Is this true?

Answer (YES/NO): NO